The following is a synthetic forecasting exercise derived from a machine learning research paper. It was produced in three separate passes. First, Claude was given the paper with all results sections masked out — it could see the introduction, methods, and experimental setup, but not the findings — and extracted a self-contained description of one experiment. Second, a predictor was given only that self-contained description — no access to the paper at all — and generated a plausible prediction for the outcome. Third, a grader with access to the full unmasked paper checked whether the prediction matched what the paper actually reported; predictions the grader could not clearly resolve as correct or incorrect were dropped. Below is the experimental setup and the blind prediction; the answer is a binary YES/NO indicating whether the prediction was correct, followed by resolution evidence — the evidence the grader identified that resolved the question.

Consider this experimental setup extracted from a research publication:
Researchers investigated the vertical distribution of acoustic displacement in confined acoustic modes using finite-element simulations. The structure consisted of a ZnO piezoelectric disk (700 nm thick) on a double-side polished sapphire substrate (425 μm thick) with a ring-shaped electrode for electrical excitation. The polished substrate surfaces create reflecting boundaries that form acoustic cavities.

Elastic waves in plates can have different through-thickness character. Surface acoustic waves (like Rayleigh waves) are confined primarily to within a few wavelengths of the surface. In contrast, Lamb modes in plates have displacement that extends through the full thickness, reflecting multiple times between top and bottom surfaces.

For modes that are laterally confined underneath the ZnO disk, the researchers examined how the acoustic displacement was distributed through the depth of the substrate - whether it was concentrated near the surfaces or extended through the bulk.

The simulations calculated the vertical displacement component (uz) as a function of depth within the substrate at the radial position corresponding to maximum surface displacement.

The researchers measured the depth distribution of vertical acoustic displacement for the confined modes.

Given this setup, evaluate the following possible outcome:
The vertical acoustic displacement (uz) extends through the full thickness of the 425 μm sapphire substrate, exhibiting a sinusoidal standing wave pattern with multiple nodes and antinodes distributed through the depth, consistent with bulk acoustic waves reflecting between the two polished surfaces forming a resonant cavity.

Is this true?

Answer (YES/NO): YES